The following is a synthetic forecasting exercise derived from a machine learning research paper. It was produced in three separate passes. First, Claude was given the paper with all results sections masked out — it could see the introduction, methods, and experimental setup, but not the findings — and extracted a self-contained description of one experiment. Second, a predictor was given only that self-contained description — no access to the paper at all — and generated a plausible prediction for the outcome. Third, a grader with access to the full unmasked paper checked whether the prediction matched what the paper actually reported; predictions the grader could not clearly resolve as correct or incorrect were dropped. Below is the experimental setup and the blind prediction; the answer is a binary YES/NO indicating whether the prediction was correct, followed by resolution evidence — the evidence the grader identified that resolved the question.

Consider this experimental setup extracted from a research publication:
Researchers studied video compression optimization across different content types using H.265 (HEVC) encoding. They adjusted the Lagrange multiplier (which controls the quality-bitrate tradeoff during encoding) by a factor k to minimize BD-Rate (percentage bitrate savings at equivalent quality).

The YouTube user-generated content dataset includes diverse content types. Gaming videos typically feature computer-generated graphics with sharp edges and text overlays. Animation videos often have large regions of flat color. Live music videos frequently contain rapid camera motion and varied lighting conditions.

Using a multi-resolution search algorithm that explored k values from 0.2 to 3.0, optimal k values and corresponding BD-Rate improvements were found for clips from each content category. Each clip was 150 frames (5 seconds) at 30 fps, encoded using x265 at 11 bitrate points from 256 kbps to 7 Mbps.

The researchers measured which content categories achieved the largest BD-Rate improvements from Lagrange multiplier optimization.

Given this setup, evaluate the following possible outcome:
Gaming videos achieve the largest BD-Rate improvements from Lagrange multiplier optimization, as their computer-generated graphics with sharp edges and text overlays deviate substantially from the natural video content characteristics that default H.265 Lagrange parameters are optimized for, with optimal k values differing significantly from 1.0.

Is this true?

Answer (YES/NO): NO